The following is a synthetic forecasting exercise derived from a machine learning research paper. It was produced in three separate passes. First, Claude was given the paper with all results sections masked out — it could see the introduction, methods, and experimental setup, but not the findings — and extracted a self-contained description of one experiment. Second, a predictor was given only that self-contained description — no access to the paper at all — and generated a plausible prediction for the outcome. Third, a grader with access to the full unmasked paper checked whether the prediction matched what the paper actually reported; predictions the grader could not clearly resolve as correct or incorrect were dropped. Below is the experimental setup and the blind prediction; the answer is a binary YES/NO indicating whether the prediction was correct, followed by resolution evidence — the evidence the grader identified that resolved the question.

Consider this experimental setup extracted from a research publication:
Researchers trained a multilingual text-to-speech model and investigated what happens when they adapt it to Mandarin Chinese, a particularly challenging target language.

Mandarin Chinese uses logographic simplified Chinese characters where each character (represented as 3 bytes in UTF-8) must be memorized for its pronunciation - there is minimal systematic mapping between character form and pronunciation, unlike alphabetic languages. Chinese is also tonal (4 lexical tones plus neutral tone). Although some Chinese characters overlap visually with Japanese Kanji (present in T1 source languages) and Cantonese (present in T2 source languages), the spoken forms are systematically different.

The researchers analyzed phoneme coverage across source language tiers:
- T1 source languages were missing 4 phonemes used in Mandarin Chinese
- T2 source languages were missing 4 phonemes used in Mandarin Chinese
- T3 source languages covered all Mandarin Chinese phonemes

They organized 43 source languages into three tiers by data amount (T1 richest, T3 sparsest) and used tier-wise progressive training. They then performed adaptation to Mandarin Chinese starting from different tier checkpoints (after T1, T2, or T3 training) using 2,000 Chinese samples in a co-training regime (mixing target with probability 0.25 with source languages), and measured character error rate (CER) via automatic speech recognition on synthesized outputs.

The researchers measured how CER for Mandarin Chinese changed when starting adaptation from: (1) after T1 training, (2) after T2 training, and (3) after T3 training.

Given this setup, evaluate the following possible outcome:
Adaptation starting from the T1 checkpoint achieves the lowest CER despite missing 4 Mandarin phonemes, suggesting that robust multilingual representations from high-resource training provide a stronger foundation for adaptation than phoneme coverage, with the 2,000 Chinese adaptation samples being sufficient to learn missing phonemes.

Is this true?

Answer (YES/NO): NO